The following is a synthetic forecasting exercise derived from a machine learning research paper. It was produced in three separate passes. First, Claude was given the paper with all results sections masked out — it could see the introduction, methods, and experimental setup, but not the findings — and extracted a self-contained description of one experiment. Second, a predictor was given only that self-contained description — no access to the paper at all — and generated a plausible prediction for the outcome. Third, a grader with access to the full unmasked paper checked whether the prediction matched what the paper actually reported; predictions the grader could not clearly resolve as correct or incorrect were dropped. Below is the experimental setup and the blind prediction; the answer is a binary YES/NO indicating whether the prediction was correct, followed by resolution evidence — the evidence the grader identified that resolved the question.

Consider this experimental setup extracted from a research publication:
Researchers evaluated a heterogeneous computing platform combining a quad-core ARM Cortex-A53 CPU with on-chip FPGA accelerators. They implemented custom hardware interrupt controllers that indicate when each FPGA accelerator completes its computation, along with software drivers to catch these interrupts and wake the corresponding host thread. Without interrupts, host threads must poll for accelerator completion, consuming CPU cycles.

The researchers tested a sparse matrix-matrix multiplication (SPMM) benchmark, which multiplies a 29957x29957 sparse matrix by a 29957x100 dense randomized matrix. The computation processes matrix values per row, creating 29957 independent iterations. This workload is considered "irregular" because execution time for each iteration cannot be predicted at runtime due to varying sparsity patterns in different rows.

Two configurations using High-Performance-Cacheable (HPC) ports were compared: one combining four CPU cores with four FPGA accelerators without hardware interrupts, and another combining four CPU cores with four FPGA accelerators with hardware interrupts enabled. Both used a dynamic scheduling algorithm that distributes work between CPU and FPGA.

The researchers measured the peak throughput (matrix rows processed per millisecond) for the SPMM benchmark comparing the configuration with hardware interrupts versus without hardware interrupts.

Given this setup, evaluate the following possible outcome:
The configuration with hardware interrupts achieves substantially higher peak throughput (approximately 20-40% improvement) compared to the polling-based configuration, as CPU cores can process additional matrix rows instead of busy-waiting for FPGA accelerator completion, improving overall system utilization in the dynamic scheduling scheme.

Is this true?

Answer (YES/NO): NO